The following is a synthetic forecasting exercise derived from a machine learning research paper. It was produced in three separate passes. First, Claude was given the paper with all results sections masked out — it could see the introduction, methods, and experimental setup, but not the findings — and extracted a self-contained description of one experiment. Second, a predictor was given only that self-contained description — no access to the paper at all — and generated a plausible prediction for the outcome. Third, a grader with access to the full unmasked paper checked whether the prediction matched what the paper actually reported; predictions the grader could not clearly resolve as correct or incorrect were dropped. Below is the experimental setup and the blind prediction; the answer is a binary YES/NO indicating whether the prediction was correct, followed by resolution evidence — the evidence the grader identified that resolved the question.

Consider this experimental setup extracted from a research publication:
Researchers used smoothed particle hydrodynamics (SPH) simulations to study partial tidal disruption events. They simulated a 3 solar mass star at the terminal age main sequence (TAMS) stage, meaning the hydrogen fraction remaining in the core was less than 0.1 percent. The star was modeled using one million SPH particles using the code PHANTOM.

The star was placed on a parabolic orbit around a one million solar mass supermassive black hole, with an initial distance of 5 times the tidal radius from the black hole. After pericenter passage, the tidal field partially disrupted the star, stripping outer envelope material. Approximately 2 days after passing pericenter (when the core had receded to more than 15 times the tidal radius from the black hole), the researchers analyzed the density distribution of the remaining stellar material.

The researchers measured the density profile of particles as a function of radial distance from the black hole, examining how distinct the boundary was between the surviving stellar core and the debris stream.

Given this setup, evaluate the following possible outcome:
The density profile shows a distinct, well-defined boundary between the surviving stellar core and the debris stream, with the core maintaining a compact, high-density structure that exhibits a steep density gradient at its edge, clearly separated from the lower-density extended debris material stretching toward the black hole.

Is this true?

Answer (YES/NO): YES